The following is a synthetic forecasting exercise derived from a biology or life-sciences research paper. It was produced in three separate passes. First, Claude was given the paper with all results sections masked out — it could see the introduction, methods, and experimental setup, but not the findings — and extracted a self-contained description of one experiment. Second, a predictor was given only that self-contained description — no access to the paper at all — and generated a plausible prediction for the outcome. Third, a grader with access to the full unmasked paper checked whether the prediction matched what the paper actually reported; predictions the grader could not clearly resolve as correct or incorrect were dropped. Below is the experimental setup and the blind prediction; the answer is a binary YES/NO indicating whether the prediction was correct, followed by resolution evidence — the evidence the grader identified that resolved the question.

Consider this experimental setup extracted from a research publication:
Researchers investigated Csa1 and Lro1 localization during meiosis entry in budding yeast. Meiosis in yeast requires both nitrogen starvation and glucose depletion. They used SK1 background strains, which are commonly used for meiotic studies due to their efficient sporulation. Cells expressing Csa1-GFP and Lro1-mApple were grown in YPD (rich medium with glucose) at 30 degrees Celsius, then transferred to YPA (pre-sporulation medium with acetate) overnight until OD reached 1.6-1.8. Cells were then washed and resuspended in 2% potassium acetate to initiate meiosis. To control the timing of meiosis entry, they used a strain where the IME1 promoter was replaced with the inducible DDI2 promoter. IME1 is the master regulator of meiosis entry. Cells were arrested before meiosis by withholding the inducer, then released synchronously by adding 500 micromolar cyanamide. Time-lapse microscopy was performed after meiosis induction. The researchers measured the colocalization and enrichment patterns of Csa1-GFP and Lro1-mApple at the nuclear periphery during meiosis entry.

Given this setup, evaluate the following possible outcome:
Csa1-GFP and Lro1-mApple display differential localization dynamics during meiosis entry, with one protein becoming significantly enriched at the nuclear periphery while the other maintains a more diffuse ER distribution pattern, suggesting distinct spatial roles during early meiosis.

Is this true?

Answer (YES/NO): NO